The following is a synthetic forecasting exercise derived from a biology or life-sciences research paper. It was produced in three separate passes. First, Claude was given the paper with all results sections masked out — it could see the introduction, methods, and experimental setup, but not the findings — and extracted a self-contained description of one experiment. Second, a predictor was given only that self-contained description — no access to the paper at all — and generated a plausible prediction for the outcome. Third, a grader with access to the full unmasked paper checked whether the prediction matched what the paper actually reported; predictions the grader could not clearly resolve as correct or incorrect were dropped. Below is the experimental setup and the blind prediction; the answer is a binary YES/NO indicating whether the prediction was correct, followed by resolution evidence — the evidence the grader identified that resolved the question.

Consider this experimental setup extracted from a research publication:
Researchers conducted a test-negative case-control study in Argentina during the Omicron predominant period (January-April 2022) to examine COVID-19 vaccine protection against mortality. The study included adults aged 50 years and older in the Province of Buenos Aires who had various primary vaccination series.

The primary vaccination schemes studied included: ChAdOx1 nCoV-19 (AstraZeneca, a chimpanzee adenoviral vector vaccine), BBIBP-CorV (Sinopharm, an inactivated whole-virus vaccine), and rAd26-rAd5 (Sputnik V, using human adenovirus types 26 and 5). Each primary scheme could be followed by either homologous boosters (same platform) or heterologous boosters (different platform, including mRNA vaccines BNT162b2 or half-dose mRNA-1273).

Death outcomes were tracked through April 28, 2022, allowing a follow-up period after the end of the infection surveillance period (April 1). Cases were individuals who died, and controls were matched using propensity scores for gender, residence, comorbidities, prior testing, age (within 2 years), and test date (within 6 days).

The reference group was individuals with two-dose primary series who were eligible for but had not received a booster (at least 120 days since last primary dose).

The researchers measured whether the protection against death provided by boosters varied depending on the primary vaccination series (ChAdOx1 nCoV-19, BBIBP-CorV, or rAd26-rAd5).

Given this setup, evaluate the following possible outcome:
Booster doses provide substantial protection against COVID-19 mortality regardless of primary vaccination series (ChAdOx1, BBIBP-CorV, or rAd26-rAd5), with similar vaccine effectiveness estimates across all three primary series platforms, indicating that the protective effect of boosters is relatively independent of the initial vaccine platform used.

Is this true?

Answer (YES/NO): NO